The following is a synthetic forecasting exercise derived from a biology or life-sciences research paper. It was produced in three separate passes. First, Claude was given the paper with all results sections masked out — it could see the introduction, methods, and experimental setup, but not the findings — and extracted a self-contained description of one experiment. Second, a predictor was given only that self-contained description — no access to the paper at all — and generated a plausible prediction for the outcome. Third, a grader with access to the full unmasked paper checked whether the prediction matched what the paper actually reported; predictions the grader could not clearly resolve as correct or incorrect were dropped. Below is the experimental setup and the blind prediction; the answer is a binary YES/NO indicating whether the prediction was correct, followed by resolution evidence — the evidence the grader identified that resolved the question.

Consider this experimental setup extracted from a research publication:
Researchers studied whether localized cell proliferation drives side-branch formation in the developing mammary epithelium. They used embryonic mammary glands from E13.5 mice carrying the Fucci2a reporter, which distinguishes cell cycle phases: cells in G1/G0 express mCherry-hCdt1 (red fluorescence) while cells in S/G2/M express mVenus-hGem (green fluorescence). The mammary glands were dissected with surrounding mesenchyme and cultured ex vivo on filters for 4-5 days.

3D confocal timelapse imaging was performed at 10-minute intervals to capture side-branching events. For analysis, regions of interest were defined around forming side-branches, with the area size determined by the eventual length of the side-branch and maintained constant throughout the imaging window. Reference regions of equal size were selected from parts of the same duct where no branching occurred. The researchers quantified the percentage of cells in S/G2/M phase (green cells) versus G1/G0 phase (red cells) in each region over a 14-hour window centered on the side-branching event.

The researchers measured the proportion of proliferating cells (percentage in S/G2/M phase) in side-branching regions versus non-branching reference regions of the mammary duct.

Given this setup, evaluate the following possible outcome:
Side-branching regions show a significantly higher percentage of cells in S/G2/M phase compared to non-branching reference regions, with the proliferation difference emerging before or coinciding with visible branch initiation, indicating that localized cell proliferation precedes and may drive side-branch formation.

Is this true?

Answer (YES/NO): NO